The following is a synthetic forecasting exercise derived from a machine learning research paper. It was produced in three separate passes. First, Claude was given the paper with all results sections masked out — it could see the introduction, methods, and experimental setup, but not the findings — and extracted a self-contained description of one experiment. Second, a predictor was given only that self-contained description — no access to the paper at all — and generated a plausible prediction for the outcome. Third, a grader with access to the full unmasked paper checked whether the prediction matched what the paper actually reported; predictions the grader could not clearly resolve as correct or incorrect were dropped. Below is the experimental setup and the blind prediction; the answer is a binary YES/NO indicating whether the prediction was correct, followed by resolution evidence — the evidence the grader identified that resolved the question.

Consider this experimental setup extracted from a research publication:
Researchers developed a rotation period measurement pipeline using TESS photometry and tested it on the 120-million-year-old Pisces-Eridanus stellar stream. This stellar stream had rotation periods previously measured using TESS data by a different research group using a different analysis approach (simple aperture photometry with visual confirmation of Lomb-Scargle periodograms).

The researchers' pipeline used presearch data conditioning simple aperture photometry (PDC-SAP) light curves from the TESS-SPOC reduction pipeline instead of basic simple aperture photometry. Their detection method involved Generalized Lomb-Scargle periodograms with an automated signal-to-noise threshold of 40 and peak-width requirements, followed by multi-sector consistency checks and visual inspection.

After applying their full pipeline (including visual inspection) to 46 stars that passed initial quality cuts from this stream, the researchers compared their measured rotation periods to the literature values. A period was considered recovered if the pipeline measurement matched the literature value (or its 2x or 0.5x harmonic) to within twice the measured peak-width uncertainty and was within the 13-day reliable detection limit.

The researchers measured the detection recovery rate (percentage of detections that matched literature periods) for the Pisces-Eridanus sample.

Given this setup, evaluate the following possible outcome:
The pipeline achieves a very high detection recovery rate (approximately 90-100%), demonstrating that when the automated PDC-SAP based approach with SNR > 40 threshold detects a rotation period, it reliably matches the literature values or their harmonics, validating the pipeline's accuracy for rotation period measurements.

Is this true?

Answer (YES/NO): YES